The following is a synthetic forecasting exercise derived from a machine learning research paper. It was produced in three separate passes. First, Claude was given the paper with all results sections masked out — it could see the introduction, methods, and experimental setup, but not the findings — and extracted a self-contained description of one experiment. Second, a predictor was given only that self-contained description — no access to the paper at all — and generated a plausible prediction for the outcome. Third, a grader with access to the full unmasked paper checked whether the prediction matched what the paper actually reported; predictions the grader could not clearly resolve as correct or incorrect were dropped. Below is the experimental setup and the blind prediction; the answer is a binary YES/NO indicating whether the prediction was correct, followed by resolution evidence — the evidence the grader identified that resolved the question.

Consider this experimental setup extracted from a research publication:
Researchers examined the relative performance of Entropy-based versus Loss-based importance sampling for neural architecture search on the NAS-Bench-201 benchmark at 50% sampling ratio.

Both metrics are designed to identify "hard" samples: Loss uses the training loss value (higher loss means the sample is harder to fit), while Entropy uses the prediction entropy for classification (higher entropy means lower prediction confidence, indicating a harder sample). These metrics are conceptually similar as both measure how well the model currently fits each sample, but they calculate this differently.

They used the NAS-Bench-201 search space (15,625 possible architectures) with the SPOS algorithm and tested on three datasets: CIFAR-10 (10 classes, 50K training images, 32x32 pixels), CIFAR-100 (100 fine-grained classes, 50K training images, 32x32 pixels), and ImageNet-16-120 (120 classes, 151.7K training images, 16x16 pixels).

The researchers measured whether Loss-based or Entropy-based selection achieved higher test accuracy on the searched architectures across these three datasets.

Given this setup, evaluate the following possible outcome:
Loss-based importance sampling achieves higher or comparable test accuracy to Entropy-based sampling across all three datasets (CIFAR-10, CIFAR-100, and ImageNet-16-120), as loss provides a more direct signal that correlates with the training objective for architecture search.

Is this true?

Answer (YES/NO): YES